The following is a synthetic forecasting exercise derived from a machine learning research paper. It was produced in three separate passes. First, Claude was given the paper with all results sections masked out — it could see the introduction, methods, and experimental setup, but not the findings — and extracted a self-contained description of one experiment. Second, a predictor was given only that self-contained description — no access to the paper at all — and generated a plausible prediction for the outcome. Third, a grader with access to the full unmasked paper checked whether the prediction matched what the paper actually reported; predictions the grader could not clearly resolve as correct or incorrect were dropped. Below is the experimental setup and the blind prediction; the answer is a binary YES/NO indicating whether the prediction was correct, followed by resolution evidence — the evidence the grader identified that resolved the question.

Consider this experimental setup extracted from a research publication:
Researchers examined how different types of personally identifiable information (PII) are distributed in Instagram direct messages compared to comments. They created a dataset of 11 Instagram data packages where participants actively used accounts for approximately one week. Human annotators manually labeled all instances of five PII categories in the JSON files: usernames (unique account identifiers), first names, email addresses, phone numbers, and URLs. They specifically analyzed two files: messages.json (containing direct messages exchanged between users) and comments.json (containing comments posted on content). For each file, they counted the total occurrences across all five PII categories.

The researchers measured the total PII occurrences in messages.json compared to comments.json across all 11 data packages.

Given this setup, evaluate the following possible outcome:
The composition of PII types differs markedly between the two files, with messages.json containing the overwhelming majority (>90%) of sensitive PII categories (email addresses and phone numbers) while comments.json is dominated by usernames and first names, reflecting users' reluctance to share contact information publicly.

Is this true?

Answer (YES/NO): NO